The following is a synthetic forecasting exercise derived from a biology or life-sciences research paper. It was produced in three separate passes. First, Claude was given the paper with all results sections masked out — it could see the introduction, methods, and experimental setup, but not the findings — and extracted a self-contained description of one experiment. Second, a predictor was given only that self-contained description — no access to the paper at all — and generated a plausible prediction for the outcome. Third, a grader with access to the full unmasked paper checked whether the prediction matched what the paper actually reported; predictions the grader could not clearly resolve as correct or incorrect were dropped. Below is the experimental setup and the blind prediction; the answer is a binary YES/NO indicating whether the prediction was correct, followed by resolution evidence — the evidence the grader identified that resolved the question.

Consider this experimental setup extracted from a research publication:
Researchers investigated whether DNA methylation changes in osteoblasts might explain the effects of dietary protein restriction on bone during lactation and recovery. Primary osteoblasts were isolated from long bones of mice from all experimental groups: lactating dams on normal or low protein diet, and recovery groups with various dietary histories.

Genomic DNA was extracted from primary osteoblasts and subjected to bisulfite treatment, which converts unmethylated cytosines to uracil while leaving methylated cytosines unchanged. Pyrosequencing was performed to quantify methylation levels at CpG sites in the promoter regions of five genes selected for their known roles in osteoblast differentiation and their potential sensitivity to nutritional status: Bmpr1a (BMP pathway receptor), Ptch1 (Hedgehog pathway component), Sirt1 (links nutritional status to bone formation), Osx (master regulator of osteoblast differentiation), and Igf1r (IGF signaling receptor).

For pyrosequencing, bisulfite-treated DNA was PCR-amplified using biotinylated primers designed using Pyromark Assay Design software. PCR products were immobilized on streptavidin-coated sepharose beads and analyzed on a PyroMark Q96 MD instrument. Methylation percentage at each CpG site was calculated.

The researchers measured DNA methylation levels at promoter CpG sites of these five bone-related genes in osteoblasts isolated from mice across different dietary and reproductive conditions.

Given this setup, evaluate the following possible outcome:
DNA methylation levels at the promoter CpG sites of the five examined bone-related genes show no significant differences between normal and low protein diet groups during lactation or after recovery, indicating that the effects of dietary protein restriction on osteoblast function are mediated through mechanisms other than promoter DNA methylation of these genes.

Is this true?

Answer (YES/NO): YES